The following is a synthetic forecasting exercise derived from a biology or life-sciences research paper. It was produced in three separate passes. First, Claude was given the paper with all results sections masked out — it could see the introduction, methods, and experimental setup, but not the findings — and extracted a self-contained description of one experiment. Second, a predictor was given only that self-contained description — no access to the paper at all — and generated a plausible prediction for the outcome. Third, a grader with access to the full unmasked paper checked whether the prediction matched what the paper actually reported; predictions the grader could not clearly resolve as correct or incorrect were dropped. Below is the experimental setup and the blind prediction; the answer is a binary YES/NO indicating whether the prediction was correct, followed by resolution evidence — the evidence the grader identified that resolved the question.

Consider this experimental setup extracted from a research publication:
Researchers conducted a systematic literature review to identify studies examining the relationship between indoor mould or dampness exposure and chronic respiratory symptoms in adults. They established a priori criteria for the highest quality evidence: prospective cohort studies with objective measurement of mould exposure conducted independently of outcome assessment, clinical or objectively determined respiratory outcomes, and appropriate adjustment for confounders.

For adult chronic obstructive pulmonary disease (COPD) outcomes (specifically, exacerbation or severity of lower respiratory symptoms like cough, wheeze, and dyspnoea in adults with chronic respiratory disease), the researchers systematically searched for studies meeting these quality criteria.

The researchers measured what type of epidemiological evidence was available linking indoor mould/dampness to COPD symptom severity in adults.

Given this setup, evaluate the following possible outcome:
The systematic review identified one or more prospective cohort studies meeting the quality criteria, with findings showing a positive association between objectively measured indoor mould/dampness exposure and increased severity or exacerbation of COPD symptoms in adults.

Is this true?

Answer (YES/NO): NO